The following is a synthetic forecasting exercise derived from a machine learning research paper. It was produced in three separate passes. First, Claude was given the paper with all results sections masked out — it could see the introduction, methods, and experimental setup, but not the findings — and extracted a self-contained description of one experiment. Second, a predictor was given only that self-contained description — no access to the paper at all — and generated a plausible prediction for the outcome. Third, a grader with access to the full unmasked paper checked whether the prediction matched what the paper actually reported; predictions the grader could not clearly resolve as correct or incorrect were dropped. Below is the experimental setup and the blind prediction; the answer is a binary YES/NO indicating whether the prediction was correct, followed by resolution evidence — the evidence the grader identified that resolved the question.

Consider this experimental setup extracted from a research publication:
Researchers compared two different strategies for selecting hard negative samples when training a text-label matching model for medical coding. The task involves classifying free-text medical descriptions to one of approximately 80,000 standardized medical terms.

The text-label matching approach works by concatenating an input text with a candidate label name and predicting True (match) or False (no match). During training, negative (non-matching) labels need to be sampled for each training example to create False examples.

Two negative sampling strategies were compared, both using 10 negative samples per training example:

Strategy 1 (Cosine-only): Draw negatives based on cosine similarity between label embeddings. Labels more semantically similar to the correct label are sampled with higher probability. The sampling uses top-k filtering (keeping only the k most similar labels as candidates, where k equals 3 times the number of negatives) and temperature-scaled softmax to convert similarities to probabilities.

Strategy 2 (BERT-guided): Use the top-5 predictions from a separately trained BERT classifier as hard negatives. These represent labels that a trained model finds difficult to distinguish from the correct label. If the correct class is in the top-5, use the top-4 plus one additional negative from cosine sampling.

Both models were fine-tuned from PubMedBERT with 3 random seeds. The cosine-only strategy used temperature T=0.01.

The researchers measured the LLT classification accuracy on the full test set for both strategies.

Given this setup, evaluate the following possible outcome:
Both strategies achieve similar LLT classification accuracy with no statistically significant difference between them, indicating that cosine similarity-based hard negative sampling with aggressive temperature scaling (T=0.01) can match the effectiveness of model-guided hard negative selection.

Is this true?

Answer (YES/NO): NO